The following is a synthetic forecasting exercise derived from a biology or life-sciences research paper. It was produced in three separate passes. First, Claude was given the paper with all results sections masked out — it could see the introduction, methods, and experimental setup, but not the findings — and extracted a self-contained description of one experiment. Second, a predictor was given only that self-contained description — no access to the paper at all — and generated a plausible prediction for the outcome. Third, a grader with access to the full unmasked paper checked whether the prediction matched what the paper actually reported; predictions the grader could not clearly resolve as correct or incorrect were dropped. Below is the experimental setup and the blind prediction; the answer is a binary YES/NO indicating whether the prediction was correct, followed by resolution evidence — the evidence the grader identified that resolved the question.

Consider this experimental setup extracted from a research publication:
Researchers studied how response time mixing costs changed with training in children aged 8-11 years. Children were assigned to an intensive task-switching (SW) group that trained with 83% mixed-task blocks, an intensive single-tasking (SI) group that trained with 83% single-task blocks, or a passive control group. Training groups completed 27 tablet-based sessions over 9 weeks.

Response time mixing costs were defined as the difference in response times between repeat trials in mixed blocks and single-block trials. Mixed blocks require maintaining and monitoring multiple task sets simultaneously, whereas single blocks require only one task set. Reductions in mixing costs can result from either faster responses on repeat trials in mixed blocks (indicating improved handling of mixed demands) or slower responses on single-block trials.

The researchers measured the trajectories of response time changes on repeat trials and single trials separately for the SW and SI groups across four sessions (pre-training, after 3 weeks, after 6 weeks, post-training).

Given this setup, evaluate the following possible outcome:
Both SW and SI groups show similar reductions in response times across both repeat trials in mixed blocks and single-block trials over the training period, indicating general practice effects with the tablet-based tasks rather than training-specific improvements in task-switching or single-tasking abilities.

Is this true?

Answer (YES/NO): NO